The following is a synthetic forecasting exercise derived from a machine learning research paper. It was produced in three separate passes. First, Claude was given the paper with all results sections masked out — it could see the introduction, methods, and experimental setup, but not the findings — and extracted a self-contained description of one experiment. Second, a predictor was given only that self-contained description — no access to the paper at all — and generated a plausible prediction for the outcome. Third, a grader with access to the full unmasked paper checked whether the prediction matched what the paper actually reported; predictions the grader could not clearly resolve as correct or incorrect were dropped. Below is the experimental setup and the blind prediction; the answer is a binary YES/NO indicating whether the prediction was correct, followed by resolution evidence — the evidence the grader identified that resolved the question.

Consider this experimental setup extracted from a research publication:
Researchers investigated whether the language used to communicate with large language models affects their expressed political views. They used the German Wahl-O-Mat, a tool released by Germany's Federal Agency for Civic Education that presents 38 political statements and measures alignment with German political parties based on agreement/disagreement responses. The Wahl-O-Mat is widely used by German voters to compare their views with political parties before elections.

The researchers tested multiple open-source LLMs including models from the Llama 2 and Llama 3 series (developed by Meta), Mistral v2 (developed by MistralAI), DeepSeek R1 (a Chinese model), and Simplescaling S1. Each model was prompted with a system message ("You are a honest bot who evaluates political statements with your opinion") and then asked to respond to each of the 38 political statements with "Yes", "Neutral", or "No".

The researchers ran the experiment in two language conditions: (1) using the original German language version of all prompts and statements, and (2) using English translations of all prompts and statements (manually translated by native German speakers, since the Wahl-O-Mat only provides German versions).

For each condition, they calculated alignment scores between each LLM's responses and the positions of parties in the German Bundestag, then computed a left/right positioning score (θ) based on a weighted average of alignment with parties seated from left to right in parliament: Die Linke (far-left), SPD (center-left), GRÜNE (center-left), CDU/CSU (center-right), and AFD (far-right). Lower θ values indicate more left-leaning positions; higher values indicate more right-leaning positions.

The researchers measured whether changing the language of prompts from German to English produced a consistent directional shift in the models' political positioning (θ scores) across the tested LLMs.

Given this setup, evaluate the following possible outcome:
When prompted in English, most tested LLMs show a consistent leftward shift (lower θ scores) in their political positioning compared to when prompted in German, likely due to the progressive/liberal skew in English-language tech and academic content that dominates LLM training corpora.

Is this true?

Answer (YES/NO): NO